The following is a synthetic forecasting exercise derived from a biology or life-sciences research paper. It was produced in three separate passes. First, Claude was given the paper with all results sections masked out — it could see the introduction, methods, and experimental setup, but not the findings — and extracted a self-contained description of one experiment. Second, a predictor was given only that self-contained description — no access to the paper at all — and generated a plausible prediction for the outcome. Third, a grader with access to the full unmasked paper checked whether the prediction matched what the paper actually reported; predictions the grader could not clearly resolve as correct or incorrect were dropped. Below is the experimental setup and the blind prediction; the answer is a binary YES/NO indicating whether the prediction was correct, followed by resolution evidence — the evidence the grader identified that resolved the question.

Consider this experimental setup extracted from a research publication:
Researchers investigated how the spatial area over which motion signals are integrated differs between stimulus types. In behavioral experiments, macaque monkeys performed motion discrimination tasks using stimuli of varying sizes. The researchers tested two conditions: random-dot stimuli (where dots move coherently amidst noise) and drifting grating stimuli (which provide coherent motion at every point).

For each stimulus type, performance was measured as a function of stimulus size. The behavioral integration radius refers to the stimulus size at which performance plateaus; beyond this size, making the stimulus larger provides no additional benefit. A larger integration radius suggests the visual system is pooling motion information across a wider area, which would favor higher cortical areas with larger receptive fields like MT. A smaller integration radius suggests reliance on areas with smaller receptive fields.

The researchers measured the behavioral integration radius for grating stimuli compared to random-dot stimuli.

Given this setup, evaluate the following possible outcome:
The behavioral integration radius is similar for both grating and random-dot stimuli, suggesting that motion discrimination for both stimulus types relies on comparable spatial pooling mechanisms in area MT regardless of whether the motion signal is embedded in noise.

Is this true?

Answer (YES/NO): NO